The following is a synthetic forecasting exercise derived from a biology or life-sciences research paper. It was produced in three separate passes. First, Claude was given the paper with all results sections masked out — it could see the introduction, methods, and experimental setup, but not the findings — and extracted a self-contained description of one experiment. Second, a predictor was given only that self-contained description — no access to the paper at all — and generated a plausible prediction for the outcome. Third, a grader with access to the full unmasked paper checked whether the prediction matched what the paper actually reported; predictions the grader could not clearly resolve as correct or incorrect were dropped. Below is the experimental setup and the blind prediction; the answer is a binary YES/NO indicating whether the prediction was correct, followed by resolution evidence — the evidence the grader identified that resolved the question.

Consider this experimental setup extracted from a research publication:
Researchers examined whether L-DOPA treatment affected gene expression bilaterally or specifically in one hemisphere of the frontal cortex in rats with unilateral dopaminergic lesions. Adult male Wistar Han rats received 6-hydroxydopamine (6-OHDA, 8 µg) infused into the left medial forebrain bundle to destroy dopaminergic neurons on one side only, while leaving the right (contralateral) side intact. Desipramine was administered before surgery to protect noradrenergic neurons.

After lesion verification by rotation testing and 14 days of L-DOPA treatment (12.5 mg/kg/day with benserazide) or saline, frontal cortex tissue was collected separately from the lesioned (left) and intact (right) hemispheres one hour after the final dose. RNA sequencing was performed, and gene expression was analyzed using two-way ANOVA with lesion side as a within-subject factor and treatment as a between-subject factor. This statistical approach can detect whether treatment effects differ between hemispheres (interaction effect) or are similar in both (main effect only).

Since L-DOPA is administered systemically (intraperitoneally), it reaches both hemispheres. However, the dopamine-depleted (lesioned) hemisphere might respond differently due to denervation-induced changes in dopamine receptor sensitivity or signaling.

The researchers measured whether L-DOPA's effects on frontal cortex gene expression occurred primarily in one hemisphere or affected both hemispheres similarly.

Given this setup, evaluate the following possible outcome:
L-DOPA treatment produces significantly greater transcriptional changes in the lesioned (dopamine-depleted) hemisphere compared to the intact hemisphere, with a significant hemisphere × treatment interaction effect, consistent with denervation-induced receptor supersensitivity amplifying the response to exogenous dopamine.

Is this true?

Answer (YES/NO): NO